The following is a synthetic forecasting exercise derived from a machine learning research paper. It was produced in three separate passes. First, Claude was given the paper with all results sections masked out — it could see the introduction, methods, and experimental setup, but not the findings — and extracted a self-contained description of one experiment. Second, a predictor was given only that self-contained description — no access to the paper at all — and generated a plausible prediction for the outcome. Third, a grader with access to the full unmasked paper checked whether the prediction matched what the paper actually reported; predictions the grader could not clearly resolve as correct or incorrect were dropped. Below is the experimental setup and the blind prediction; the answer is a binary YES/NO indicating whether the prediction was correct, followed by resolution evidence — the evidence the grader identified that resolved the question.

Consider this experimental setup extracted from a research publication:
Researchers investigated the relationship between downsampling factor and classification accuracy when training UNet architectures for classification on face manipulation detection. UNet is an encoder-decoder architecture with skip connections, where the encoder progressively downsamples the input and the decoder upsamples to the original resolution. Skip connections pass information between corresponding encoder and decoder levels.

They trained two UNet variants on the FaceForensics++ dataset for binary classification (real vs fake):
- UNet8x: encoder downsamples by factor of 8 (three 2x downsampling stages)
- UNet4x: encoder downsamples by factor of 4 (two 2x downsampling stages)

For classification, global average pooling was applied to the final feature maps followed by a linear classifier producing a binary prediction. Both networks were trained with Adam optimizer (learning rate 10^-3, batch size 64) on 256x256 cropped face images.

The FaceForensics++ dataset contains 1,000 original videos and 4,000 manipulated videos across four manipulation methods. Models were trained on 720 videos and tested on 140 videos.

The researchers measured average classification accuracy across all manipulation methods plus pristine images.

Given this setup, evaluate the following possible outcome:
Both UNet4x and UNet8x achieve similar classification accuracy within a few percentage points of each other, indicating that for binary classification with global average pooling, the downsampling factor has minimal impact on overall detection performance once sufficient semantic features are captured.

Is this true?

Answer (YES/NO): NO